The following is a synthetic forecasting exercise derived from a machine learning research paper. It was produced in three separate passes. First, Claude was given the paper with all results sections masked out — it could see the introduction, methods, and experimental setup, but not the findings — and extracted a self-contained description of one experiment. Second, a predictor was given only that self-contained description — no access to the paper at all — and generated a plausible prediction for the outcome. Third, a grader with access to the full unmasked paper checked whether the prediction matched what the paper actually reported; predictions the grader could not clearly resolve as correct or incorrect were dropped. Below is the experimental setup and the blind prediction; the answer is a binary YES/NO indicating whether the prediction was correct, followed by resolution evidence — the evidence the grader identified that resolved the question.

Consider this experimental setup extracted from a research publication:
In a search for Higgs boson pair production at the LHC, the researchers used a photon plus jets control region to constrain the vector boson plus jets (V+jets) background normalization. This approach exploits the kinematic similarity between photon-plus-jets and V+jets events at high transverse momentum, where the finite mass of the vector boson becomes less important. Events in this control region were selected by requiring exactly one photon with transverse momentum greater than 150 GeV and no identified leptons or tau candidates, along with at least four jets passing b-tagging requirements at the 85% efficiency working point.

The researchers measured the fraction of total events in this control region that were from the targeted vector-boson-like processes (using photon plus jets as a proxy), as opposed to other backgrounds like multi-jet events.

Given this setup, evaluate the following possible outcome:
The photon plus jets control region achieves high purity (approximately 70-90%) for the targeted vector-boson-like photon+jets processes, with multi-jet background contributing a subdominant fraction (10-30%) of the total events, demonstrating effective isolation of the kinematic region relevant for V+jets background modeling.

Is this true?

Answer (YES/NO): YES